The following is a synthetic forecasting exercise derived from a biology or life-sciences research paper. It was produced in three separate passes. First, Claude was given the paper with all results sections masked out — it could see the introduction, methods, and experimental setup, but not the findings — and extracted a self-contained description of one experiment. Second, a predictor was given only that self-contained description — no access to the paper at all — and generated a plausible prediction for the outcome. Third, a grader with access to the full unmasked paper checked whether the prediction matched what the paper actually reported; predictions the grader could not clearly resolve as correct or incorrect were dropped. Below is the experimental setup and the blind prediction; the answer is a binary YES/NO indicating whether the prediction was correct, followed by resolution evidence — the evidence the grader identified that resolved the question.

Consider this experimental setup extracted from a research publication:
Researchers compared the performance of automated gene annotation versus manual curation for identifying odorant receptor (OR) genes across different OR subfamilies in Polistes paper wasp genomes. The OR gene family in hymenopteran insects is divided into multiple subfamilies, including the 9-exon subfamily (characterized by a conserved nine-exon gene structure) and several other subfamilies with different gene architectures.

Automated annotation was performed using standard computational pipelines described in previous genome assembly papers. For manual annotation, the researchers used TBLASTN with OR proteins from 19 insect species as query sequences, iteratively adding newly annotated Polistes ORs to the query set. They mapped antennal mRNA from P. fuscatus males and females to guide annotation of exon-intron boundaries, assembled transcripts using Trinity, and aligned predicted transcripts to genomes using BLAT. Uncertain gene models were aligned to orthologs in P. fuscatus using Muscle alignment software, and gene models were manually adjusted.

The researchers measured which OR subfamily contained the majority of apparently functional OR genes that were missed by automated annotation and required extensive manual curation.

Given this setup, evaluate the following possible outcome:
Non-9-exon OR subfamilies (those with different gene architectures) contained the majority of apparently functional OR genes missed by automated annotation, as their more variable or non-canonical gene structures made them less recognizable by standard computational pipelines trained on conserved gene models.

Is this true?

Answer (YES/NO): NO